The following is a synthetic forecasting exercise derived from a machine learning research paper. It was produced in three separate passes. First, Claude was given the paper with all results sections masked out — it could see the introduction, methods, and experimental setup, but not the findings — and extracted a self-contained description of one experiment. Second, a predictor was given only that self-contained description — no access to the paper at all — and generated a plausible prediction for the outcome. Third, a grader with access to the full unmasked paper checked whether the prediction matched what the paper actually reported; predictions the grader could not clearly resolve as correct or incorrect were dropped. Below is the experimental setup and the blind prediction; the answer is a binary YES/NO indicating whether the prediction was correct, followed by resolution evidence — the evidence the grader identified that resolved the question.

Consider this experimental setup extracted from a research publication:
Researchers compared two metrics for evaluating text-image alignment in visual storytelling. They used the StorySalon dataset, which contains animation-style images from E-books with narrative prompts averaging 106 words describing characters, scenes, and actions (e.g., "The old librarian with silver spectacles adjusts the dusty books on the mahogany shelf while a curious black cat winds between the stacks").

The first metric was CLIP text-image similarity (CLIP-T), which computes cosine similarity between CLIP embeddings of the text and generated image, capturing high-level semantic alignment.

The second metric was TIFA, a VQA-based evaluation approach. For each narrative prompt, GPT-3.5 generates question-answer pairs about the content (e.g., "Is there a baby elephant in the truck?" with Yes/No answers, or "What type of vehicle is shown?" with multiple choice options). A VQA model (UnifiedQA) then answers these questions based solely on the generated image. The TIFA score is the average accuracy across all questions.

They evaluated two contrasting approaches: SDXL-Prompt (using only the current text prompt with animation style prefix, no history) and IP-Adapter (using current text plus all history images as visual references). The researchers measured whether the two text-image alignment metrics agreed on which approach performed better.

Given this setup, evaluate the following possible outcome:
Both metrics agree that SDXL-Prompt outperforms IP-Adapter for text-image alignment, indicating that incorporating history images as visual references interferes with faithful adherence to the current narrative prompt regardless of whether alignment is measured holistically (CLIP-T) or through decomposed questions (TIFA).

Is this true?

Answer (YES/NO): YES